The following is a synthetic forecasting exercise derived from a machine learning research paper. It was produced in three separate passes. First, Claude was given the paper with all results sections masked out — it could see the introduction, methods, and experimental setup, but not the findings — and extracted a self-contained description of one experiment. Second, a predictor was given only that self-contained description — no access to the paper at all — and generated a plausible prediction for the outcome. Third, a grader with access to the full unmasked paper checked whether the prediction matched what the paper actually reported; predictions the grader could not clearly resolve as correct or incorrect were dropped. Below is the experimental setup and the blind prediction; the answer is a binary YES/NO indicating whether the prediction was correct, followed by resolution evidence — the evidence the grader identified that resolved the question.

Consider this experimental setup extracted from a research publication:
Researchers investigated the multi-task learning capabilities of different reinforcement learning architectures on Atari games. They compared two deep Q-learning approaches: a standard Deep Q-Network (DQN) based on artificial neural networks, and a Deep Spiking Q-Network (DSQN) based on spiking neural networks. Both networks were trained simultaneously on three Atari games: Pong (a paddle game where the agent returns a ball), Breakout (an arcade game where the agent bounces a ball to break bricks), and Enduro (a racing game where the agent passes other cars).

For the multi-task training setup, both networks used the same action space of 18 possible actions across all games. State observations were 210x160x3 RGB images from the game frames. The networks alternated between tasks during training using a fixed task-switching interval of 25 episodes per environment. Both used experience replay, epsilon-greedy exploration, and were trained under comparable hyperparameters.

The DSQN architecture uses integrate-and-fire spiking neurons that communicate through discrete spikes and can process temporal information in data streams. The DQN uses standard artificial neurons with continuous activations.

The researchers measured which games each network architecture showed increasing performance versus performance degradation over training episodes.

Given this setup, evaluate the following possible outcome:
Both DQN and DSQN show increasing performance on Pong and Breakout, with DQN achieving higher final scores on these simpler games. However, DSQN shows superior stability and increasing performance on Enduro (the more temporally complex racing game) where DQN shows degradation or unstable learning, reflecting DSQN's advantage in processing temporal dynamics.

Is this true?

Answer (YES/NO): NO